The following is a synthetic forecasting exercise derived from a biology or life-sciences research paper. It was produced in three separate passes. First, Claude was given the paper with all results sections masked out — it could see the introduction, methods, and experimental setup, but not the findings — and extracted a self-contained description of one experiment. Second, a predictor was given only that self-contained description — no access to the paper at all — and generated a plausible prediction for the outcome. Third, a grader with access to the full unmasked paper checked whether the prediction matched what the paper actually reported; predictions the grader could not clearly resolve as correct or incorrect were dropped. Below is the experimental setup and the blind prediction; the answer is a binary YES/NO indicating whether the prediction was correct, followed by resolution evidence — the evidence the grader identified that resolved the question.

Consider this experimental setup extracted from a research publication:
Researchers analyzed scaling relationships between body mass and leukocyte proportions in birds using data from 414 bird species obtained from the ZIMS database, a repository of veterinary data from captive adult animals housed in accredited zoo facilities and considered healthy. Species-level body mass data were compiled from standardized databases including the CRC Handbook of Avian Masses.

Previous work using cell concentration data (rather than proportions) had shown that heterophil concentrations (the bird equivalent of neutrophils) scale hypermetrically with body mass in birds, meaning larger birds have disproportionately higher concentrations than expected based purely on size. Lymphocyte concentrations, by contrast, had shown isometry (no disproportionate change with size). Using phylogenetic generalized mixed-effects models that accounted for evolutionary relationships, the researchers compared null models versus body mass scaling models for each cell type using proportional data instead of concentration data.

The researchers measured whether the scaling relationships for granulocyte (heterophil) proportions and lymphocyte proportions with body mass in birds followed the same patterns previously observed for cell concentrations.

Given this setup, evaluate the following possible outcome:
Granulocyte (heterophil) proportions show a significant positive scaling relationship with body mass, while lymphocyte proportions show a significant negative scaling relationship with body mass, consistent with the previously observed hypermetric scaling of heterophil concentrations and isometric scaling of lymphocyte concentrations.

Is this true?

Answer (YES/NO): NO